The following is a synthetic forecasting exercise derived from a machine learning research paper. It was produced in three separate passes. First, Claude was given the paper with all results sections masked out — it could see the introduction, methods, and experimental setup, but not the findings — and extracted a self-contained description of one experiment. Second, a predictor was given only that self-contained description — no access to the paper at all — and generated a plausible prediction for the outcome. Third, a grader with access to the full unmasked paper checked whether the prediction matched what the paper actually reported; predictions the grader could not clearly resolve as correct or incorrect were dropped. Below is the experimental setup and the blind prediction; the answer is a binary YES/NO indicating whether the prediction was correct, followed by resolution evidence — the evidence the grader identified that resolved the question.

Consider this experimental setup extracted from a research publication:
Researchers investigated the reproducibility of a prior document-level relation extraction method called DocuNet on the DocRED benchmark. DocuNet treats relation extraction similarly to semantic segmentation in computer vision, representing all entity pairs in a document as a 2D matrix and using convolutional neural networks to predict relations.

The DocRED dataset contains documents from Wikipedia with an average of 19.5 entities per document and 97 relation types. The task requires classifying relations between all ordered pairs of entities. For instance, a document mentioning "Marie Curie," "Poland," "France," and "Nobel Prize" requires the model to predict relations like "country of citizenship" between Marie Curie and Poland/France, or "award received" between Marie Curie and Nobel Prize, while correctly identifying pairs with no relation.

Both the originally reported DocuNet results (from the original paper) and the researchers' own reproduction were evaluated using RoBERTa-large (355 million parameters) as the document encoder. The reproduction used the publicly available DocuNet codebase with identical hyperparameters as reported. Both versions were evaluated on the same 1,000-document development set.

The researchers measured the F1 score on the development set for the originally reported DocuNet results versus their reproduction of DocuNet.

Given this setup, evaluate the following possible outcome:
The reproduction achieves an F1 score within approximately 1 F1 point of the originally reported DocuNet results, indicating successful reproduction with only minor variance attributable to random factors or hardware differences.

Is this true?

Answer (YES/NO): YES